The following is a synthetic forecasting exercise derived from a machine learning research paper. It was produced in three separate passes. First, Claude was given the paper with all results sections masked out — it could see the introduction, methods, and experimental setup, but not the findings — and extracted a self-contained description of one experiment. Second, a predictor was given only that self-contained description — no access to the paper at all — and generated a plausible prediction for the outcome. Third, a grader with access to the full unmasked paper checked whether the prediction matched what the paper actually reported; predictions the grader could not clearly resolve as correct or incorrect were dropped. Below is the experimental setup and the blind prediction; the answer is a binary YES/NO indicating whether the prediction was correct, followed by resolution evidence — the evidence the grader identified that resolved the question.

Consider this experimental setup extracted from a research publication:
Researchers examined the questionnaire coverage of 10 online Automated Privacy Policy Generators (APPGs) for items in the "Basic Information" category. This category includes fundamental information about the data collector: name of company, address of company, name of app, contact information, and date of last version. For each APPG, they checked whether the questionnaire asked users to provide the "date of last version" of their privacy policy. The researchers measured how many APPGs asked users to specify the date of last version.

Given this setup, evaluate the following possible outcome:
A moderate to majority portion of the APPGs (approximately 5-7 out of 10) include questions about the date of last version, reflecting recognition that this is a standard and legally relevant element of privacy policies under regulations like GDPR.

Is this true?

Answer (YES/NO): NO